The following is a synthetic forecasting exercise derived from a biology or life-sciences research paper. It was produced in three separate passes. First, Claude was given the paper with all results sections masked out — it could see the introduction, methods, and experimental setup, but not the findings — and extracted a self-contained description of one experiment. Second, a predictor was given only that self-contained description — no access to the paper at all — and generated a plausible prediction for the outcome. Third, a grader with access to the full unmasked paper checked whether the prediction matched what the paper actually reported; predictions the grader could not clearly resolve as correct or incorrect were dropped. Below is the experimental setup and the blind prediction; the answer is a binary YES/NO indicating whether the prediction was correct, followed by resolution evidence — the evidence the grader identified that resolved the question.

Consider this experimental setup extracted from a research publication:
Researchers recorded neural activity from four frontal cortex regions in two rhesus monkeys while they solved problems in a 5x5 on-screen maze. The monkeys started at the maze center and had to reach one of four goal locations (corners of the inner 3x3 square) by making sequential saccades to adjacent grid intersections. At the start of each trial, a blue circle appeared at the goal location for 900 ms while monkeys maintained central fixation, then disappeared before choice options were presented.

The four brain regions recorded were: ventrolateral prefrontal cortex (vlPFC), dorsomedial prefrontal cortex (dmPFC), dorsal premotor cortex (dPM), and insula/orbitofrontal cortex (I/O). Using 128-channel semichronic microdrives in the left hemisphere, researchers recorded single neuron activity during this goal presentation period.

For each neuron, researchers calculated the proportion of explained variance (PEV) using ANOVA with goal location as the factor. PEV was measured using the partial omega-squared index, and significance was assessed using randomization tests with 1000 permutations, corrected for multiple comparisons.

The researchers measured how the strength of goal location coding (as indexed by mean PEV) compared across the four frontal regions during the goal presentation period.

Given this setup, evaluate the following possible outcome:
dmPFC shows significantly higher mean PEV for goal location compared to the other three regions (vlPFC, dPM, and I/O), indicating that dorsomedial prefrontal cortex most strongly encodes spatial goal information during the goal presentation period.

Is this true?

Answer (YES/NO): NO